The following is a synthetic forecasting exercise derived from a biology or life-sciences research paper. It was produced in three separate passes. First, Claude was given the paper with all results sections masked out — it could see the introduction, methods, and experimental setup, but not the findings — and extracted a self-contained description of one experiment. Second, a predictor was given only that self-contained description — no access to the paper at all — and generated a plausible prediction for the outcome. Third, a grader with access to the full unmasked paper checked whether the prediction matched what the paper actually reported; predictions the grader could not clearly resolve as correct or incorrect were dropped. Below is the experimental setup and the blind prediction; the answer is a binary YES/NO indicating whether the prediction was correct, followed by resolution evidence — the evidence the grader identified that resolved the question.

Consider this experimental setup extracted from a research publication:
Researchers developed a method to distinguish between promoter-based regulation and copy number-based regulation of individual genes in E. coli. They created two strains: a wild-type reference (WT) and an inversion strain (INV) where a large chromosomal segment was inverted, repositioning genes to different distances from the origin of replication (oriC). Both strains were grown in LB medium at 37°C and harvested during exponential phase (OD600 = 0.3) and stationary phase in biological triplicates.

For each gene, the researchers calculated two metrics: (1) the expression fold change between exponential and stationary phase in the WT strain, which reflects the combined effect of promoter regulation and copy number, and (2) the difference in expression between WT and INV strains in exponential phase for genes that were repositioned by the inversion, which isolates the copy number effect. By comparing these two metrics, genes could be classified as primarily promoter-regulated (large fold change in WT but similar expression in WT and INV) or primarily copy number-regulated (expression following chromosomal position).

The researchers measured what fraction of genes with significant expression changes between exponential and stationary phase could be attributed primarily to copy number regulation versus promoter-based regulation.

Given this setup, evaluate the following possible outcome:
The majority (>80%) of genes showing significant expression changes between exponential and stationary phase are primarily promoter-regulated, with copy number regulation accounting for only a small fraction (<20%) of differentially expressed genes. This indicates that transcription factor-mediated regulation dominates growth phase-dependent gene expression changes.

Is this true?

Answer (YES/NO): NO